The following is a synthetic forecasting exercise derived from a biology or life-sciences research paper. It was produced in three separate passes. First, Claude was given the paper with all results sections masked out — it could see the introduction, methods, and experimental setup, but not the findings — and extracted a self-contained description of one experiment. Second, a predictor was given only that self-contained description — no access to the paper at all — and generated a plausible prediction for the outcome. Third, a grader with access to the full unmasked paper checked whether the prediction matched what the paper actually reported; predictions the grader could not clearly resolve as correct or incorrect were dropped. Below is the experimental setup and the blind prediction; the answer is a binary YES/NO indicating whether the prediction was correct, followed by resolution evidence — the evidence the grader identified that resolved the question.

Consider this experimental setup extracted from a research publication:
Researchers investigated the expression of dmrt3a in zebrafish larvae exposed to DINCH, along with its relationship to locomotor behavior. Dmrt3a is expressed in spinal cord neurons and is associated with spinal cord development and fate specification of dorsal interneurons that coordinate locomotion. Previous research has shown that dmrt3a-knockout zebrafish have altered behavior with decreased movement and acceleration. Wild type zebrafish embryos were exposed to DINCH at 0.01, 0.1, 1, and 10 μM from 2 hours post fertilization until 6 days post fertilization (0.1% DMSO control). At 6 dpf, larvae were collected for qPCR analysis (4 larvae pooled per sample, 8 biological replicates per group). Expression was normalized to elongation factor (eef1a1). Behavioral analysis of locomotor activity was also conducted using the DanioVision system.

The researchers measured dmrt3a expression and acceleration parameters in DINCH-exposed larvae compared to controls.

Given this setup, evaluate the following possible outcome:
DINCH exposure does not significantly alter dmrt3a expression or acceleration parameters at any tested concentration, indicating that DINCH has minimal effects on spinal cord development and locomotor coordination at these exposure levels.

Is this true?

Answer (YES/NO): NO